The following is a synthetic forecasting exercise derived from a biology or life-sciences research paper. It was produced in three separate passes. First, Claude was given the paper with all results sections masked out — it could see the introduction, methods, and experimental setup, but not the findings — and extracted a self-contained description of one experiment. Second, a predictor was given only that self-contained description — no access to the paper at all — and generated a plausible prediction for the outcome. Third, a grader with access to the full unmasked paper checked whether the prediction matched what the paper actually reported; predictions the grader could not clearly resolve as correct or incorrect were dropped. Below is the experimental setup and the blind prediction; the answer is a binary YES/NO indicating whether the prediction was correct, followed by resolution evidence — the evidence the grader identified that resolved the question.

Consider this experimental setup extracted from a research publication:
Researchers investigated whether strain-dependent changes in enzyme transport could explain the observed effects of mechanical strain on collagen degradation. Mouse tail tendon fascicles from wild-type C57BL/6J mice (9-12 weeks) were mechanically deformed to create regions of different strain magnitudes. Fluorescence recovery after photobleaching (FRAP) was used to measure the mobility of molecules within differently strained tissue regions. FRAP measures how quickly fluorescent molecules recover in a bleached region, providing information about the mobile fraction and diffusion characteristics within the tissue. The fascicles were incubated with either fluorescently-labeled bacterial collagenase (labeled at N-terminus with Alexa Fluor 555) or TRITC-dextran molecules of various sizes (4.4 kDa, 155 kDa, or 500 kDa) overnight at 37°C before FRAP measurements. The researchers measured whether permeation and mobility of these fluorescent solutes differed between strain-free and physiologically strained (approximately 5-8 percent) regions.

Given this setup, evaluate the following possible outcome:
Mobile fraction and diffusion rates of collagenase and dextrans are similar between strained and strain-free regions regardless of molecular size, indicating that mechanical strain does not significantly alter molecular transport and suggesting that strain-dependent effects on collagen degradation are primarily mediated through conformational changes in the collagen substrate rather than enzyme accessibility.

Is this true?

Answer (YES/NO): NO